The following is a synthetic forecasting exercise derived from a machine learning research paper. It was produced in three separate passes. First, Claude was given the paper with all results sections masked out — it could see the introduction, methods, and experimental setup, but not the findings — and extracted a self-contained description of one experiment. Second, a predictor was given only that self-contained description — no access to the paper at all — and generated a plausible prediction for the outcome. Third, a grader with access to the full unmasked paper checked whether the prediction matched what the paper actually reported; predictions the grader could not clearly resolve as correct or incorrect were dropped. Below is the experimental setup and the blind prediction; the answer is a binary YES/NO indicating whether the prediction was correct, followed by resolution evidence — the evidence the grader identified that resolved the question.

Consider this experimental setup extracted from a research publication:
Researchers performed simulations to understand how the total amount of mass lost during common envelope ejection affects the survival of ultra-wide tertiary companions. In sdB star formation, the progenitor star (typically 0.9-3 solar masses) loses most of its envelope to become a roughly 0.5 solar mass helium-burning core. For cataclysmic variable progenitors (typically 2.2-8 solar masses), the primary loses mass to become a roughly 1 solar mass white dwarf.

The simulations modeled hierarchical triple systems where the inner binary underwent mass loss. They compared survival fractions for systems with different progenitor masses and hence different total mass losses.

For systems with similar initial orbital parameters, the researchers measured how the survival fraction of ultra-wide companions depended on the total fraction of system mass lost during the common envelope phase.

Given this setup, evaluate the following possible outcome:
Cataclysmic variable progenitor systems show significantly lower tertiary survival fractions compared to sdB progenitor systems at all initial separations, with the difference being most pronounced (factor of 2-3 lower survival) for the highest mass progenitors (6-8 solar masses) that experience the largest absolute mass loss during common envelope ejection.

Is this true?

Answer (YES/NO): NO